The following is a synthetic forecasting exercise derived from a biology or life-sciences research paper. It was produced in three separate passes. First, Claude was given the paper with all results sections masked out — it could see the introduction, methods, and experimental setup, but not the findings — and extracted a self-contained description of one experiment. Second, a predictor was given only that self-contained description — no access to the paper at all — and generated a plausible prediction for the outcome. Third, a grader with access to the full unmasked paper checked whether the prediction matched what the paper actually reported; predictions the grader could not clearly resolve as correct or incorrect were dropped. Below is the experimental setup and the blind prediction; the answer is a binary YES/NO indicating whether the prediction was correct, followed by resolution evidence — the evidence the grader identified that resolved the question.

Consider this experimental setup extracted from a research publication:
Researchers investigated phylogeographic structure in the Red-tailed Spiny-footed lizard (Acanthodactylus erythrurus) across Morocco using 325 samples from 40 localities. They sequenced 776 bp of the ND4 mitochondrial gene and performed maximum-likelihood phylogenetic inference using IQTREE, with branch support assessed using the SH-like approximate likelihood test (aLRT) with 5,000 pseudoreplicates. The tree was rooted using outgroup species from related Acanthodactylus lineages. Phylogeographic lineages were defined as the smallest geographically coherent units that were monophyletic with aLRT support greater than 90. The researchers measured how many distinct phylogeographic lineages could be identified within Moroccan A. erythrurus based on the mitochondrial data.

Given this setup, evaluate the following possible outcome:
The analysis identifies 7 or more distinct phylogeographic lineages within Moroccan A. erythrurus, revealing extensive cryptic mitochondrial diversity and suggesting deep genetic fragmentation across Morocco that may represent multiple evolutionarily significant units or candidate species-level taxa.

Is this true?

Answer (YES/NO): YES